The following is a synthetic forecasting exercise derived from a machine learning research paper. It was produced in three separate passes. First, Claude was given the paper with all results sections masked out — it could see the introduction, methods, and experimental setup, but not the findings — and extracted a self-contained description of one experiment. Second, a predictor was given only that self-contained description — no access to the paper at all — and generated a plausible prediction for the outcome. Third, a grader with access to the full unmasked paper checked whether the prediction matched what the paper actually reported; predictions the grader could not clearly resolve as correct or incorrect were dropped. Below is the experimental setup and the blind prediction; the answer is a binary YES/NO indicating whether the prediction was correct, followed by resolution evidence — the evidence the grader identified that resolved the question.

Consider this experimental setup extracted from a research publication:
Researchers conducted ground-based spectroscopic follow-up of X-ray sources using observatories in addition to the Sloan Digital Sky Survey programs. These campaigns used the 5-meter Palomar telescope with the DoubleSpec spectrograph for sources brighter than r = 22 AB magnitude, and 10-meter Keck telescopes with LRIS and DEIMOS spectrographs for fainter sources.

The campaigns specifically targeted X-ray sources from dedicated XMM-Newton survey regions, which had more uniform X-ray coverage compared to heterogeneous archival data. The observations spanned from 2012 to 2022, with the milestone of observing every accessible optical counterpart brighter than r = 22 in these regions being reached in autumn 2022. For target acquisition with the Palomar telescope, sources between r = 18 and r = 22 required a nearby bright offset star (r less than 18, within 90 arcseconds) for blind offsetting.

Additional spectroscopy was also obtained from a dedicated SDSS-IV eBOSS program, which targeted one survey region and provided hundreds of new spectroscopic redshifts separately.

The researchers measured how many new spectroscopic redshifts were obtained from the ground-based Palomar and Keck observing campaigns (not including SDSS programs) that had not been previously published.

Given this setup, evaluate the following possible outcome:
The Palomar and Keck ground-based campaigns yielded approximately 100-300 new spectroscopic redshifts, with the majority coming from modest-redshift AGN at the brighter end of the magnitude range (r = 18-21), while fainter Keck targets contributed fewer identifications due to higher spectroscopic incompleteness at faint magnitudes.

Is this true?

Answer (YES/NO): NO